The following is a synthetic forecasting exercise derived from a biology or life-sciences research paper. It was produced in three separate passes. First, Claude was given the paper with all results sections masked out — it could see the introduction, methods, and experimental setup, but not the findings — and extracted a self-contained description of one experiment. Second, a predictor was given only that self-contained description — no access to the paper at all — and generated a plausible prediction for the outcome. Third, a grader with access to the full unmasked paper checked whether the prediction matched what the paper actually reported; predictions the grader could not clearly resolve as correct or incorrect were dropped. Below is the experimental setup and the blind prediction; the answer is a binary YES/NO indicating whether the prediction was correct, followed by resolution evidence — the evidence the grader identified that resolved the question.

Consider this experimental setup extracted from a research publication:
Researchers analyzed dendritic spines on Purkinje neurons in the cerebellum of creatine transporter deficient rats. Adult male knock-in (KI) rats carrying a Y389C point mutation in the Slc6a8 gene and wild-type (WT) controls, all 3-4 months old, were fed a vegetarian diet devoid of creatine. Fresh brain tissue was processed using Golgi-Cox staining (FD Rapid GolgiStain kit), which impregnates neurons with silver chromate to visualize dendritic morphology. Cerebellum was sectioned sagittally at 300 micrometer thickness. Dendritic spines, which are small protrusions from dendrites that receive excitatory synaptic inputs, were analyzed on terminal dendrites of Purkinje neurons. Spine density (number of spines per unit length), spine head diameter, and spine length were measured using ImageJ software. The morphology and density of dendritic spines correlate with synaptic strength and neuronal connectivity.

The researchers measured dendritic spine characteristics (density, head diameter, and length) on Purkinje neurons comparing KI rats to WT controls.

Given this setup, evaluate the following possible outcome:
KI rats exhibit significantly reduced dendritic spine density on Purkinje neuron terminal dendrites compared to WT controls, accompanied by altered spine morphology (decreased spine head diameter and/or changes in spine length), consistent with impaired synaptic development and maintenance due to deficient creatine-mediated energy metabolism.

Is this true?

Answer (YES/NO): YES